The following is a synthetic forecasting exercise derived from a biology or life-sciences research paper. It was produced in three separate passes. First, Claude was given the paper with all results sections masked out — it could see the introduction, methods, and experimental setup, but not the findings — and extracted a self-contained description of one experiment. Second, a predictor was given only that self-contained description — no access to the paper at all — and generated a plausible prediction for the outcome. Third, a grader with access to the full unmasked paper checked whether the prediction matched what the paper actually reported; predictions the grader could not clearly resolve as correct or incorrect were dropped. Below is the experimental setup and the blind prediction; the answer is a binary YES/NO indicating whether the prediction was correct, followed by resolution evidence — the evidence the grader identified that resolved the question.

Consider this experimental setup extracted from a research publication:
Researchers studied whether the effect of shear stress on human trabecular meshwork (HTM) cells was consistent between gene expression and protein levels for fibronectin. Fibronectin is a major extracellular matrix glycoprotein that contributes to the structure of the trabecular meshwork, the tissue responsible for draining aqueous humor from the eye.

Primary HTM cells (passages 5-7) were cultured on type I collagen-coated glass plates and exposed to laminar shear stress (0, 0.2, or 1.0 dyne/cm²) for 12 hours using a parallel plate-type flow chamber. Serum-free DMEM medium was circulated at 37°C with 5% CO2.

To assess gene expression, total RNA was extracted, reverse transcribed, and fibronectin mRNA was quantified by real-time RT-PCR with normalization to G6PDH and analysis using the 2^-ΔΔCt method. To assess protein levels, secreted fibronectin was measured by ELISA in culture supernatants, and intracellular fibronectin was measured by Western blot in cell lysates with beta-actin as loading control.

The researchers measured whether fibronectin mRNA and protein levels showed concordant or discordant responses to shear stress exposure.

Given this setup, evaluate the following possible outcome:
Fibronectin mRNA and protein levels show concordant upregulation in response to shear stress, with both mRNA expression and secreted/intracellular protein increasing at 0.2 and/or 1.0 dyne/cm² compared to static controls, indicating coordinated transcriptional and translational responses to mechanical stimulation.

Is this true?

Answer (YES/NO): NO